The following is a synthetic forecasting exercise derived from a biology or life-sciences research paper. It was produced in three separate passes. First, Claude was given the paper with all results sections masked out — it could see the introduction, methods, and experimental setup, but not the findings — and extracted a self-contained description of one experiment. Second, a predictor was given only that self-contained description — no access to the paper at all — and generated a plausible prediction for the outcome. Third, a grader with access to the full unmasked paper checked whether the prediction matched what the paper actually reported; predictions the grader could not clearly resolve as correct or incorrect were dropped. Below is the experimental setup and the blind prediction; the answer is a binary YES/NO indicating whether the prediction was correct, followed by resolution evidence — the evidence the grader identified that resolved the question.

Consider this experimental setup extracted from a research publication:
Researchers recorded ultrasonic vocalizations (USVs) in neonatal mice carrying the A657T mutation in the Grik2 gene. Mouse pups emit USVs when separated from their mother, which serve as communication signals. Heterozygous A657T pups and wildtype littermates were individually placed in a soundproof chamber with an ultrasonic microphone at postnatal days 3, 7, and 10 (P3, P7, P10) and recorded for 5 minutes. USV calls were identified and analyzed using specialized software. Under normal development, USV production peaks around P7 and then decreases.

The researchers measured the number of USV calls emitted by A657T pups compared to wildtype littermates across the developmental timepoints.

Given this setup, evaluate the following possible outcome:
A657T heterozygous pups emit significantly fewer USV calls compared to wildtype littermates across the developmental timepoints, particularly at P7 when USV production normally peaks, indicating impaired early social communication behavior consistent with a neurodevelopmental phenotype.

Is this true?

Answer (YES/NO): NO